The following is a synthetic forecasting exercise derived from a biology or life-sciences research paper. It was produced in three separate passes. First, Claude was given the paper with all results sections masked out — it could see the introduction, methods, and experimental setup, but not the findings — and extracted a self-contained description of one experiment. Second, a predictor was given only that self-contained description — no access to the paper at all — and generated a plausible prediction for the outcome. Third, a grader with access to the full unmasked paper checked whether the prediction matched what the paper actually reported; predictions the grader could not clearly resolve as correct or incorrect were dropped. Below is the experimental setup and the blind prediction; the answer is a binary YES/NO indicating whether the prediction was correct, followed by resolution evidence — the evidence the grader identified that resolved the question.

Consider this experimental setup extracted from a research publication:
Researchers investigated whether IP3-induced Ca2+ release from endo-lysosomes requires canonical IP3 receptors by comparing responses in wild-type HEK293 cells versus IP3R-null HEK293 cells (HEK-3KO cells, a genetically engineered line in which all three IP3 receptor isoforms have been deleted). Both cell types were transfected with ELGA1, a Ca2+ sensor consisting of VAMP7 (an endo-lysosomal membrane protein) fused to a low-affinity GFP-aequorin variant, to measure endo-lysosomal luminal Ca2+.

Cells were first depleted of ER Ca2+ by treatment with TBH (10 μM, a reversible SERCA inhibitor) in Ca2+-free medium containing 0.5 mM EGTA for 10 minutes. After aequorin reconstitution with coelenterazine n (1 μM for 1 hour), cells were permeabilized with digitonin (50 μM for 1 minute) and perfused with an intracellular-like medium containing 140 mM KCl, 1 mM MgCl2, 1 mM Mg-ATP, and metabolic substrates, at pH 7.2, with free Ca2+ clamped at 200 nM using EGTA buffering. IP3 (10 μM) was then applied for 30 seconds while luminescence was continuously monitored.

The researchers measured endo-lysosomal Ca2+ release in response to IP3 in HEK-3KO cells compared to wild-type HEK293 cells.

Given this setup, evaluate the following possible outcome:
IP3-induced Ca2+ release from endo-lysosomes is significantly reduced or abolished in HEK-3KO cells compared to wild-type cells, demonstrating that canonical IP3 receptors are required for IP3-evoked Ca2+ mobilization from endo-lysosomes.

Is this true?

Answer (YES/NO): YES